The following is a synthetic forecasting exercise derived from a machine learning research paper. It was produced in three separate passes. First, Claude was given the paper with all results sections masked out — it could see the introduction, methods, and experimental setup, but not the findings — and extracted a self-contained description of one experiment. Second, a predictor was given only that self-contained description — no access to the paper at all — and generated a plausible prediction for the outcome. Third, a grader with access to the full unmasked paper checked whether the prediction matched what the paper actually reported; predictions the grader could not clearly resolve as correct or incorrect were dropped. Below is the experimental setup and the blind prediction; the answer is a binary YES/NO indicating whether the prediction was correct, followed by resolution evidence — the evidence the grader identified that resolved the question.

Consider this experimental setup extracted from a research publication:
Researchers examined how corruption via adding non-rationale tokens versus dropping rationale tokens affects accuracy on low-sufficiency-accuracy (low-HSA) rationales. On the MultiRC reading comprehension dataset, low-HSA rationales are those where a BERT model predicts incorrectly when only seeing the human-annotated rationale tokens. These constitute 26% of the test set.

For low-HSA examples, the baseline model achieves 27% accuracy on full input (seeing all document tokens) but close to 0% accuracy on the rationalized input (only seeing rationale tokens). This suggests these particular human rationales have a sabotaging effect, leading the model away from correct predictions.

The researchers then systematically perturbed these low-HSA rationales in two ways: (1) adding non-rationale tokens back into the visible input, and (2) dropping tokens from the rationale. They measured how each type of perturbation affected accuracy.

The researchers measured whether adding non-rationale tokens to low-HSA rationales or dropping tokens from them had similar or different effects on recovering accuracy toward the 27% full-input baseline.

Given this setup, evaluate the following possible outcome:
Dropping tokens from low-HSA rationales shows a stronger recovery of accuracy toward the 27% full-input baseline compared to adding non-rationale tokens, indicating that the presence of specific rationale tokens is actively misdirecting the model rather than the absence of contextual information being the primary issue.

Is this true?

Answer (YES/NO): NO